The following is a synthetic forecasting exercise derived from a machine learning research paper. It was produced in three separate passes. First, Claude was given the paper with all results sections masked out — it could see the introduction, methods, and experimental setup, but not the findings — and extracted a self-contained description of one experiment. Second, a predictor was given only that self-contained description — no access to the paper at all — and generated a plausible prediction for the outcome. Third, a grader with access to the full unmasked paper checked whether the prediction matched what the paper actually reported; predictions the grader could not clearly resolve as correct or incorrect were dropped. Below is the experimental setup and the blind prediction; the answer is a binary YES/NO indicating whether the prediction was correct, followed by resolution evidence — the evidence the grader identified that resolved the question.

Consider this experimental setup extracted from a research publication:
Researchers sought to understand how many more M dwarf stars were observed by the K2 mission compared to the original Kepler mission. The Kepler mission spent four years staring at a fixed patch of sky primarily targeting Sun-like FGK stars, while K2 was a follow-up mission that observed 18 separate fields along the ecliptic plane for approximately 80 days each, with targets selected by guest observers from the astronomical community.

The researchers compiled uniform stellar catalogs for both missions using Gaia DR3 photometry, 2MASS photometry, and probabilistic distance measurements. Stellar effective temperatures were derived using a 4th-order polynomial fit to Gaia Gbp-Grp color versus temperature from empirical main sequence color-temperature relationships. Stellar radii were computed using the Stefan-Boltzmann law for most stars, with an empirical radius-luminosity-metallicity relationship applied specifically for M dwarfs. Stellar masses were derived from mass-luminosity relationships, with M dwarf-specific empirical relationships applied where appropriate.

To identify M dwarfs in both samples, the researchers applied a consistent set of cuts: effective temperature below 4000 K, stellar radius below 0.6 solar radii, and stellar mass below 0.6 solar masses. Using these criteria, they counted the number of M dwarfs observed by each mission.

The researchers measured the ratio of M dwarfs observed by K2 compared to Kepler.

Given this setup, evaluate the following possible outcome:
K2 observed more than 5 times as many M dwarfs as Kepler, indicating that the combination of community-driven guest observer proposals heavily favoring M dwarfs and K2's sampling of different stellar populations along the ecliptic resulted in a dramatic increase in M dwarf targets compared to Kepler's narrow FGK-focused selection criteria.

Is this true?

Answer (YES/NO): YES